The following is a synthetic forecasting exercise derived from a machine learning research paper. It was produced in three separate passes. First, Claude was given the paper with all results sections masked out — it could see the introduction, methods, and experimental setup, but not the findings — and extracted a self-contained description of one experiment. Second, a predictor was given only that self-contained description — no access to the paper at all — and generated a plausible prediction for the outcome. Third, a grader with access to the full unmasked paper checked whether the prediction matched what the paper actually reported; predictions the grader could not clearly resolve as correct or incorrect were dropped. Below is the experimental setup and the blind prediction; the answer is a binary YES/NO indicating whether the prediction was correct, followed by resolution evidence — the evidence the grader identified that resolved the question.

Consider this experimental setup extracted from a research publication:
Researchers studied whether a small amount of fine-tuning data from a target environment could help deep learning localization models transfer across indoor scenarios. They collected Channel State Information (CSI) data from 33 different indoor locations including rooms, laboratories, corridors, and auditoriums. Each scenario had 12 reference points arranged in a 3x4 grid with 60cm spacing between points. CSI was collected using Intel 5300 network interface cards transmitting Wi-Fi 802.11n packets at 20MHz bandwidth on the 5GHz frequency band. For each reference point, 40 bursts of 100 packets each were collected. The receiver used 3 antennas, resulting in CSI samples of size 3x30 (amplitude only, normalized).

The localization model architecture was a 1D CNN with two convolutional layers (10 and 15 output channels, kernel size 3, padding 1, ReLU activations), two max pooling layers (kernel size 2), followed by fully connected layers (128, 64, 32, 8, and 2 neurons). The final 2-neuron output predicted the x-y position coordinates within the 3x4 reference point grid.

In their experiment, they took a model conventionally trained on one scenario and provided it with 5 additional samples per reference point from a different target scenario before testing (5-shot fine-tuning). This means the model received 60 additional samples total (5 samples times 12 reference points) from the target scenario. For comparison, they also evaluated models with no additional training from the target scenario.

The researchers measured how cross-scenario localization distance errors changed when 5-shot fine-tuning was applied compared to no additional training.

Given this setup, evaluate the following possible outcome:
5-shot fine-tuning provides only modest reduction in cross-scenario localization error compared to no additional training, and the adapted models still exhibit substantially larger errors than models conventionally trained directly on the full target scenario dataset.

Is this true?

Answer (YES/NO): YES